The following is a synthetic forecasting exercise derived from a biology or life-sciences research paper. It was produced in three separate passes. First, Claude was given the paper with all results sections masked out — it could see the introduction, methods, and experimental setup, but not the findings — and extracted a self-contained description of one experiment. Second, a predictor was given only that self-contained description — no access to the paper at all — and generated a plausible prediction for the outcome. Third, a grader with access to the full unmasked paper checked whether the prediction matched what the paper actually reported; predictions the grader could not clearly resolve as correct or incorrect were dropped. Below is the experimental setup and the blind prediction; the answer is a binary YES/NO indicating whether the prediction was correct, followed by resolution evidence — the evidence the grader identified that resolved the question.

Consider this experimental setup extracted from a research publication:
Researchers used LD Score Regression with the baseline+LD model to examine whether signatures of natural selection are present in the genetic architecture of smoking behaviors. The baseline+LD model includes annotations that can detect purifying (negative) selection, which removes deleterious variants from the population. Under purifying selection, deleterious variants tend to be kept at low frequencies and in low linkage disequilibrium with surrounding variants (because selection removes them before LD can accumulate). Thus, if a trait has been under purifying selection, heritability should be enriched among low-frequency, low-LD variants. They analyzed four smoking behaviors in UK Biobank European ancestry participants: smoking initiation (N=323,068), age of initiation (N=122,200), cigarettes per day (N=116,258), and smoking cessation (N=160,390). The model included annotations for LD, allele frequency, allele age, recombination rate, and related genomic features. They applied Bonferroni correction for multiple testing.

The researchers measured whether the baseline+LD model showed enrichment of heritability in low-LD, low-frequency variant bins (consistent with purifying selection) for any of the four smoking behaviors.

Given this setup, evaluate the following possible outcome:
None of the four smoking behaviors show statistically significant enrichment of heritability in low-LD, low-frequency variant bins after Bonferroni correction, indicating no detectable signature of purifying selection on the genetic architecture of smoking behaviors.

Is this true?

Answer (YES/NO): NO